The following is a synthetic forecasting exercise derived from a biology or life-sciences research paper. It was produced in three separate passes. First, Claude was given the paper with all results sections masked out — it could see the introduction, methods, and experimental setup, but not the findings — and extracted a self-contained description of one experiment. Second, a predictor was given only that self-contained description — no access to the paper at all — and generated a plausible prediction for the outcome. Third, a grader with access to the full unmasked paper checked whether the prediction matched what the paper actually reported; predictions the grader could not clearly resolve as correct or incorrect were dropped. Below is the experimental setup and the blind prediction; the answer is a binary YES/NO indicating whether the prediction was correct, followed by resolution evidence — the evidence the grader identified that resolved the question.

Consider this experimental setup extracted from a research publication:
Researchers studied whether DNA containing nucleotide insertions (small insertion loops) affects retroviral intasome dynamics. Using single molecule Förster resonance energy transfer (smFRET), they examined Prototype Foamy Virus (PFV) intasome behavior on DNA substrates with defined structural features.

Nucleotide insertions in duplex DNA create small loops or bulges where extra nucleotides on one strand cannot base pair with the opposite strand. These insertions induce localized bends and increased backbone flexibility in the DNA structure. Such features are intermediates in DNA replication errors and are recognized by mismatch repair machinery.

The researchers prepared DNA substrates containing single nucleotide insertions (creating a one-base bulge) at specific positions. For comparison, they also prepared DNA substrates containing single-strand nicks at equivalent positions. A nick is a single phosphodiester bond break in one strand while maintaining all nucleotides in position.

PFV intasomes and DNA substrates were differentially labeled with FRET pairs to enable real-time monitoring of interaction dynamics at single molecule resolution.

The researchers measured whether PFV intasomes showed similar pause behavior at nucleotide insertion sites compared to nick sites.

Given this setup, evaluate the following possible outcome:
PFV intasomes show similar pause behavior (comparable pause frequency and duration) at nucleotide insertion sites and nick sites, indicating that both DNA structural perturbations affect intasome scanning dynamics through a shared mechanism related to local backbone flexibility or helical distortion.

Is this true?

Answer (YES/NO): NO